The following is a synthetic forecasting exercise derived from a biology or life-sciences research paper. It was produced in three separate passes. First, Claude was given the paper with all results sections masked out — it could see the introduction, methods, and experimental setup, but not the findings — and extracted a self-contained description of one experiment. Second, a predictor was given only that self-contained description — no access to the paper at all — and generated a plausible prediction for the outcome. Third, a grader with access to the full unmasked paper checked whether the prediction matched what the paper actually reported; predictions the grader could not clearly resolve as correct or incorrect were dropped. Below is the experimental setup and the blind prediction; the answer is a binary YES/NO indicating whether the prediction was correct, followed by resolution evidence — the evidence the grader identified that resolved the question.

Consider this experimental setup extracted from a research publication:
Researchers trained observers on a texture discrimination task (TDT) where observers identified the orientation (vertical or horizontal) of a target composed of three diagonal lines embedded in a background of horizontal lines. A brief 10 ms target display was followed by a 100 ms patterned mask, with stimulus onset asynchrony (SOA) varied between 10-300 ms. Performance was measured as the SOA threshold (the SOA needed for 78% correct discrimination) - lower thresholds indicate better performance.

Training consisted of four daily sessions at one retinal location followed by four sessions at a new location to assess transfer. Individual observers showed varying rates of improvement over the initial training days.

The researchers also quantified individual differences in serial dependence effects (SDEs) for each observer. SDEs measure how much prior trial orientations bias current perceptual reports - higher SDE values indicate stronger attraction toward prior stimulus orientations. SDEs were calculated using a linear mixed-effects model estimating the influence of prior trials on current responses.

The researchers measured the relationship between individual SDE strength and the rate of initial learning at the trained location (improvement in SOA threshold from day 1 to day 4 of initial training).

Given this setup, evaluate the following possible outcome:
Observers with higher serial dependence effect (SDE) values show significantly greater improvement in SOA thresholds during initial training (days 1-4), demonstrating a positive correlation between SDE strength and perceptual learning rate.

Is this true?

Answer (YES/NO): NO